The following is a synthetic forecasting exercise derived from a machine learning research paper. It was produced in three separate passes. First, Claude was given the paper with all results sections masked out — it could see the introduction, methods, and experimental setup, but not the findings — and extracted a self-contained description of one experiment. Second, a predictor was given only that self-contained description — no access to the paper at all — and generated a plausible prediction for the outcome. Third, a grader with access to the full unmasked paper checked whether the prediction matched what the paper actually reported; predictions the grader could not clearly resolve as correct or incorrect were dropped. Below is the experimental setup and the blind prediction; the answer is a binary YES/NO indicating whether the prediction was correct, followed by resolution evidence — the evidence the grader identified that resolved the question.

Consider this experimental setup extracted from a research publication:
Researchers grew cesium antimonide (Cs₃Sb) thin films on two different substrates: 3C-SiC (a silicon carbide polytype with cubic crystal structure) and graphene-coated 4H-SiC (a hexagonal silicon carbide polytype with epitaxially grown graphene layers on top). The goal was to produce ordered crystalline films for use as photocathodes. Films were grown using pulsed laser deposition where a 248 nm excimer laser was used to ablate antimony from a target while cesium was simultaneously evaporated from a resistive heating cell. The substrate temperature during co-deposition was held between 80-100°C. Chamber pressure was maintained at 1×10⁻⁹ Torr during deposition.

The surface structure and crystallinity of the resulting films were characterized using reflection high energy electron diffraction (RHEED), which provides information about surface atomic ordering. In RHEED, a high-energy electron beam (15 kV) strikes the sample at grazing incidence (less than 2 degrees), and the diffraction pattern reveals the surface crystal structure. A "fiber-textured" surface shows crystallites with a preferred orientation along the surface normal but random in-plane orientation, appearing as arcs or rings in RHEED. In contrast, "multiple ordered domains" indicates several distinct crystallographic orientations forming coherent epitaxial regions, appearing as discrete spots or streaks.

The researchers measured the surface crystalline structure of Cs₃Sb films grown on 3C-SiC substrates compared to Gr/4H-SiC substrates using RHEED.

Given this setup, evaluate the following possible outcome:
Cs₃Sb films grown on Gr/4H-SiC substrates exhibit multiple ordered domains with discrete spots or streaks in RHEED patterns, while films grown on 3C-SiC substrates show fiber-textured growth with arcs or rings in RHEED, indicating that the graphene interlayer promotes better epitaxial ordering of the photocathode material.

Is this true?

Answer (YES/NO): NO